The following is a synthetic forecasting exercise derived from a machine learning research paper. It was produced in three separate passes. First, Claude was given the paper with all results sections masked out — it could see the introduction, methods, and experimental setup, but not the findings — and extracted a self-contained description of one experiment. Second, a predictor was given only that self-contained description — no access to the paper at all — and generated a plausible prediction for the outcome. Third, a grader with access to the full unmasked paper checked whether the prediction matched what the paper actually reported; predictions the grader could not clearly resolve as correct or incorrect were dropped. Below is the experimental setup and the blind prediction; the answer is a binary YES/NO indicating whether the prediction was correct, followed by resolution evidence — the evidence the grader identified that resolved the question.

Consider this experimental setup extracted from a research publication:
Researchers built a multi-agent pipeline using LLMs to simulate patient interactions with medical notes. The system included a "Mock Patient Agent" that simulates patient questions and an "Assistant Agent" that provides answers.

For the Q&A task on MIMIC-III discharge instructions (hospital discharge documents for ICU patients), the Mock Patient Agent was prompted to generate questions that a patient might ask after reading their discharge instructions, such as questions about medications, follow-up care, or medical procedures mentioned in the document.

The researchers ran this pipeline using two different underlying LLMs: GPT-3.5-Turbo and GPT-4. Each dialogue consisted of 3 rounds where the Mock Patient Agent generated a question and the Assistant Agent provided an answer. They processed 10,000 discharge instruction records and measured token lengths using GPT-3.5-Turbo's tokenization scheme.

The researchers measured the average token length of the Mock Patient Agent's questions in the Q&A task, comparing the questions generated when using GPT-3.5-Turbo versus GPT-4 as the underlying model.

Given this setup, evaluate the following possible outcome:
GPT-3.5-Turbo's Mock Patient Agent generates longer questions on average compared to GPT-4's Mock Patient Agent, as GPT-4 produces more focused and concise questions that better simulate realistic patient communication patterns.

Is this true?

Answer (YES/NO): NO